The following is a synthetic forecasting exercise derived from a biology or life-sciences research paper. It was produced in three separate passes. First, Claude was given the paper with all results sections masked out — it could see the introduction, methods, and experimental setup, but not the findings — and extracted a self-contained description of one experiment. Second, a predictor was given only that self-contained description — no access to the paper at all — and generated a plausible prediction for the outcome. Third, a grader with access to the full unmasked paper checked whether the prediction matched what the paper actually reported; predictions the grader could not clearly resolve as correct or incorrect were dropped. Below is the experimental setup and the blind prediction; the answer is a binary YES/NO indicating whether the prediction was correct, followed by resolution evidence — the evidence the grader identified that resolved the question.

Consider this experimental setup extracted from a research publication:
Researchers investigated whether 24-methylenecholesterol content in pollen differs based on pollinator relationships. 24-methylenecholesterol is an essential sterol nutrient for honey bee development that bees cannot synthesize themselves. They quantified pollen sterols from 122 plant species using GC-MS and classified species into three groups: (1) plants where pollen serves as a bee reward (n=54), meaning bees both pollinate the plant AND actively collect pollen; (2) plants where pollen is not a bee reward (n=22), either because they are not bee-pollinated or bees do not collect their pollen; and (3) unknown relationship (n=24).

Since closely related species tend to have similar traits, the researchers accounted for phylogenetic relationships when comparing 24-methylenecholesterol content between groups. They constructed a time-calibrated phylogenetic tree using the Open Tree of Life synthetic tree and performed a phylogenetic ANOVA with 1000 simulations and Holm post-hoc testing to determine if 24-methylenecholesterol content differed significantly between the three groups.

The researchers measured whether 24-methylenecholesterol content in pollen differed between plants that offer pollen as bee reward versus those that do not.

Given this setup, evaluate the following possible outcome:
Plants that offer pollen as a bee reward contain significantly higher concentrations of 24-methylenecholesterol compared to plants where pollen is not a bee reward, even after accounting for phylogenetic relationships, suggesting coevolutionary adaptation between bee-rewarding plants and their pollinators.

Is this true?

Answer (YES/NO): NO